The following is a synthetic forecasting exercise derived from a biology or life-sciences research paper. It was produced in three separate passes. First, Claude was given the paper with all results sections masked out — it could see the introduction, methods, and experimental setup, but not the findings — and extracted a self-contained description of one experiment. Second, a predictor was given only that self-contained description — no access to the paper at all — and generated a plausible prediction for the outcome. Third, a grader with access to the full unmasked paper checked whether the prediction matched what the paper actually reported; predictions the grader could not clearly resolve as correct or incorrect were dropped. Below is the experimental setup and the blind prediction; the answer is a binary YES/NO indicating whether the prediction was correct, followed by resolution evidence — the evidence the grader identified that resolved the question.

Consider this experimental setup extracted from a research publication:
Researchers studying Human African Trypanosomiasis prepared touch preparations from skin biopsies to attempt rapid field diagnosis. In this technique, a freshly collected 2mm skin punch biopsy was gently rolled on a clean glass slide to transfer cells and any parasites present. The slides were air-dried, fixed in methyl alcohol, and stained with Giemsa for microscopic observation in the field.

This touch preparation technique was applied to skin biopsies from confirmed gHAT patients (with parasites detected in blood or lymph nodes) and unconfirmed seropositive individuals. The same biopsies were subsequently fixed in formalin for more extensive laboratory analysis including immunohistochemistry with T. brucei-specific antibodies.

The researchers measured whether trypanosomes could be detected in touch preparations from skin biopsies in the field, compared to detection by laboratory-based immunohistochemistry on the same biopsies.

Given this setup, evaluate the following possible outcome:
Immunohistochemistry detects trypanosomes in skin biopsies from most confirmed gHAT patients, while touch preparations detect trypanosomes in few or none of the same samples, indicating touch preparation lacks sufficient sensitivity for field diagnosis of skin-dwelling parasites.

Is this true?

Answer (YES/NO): NO